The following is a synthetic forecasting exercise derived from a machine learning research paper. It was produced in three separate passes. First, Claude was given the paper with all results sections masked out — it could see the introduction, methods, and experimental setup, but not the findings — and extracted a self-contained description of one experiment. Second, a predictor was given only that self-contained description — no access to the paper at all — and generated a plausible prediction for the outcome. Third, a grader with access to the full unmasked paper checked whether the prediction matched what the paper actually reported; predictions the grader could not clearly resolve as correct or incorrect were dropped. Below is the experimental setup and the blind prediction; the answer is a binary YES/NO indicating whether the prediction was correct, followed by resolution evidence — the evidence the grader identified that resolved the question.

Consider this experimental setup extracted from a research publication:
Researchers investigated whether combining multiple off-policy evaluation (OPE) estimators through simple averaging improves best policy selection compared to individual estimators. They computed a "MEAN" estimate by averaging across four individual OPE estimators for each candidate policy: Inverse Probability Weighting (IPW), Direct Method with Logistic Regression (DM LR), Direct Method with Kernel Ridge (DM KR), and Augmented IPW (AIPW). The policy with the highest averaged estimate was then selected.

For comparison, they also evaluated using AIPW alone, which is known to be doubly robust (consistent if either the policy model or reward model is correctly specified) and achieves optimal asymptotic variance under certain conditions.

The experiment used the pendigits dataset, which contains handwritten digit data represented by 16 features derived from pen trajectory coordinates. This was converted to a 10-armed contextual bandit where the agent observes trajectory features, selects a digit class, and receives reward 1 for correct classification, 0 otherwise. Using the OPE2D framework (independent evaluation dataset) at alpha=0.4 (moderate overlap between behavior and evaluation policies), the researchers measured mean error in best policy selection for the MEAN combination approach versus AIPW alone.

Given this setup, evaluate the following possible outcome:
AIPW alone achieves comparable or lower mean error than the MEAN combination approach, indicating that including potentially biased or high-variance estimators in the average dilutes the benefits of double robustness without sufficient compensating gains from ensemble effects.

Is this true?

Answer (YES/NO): YES